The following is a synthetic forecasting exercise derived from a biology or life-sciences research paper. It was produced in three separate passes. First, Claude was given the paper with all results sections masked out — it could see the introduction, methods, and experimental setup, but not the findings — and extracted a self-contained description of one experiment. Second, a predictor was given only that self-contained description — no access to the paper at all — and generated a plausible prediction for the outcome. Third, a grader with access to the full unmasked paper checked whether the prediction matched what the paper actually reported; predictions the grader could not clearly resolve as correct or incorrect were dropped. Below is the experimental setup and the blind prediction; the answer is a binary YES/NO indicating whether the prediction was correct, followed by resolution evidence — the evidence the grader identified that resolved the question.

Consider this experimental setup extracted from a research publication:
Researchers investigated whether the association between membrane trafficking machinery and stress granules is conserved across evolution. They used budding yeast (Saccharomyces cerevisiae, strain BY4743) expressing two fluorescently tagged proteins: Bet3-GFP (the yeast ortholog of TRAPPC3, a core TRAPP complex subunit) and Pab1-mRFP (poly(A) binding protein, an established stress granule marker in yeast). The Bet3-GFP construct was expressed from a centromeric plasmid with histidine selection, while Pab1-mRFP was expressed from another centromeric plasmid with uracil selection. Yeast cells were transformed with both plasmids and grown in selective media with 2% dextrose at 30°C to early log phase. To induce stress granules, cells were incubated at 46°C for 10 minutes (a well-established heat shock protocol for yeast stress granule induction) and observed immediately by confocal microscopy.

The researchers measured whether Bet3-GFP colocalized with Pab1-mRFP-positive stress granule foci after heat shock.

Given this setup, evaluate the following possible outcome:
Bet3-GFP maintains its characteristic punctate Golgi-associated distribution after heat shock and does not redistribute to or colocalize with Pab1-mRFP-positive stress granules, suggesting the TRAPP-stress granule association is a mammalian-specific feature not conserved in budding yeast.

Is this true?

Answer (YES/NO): NO